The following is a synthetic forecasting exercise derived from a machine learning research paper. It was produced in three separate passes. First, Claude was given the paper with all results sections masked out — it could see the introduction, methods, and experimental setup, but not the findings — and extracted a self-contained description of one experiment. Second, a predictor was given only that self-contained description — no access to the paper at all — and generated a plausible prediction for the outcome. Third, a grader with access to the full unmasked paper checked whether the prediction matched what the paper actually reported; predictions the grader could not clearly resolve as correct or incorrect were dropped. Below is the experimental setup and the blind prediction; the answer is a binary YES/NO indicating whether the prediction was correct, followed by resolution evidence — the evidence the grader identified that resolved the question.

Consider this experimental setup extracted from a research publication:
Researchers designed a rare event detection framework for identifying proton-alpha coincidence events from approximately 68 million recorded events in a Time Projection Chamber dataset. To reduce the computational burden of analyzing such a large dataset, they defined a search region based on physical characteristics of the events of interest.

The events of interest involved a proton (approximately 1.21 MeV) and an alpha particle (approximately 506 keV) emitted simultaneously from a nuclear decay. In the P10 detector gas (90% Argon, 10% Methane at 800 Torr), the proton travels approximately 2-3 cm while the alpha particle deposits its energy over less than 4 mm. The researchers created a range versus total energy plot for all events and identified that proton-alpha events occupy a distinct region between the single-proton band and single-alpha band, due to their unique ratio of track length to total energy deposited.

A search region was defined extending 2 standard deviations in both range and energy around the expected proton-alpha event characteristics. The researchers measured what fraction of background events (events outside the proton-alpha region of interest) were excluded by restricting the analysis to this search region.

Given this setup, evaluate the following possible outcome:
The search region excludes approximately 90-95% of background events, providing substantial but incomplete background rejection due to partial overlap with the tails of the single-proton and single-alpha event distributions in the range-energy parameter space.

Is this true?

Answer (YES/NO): NO